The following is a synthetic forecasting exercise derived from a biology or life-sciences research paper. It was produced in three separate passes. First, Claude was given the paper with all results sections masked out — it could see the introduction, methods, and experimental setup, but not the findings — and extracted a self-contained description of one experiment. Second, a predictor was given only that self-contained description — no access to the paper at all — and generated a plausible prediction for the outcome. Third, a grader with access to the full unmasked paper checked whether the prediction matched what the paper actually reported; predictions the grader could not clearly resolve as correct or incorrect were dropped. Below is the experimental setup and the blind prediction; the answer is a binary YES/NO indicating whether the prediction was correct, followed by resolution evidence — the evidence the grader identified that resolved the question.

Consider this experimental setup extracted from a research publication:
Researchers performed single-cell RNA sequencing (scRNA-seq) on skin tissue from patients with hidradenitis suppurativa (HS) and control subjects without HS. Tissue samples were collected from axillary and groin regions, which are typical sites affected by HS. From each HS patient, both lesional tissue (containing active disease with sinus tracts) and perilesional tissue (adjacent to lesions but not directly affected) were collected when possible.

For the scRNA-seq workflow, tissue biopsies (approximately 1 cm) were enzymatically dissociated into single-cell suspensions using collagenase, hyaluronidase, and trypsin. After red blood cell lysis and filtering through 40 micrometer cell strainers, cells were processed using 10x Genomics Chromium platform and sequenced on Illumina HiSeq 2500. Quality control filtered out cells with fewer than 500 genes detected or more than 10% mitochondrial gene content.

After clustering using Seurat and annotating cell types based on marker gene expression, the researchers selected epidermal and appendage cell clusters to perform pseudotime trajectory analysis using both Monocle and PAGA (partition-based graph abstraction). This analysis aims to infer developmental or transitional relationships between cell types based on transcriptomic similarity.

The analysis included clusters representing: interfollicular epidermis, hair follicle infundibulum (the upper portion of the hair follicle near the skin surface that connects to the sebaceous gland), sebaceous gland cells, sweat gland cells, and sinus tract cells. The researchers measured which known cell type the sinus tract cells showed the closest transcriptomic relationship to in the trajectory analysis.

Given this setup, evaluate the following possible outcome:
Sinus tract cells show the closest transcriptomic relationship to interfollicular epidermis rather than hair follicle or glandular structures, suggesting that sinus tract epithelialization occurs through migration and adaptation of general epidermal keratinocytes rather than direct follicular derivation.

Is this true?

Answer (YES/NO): NO